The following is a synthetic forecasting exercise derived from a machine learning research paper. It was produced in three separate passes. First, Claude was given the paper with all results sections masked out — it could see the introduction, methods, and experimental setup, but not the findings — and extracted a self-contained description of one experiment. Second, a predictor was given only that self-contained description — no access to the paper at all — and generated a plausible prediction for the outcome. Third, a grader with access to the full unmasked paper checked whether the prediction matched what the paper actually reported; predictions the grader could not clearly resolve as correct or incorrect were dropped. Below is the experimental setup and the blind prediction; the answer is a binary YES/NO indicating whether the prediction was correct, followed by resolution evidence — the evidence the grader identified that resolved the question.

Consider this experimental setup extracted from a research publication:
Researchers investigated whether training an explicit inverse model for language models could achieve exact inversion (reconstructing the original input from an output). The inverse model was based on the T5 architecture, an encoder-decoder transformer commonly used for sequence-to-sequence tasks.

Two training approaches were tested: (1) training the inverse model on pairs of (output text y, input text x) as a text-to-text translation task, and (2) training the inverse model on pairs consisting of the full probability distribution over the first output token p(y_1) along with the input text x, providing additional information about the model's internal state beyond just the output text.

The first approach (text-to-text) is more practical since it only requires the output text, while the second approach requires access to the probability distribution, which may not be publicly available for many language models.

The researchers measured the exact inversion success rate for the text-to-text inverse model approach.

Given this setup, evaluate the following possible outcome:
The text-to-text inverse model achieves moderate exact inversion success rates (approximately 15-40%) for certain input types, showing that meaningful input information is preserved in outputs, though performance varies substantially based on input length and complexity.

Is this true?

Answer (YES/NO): NO